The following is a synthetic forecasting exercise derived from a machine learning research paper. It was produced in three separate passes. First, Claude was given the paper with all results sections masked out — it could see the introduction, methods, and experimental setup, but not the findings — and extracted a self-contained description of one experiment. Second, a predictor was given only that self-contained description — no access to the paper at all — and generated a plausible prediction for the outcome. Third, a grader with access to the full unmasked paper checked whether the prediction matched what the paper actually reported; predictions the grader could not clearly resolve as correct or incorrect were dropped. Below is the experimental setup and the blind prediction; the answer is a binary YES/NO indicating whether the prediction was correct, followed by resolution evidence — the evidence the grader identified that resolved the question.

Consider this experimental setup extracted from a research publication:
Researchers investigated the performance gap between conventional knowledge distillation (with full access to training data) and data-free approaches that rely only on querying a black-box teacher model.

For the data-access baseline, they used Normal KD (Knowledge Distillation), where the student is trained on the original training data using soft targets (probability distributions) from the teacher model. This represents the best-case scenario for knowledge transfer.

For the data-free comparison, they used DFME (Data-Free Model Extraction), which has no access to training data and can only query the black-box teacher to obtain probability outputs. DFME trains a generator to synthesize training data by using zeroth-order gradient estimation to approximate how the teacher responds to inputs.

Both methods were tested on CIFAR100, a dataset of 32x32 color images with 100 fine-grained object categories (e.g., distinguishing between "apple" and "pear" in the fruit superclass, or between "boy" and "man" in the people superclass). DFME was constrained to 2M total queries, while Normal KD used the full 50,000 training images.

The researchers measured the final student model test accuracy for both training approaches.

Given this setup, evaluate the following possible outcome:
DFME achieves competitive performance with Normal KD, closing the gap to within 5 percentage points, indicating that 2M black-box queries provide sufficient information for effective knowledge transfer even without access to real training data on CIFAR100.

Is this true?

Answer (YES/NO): NO